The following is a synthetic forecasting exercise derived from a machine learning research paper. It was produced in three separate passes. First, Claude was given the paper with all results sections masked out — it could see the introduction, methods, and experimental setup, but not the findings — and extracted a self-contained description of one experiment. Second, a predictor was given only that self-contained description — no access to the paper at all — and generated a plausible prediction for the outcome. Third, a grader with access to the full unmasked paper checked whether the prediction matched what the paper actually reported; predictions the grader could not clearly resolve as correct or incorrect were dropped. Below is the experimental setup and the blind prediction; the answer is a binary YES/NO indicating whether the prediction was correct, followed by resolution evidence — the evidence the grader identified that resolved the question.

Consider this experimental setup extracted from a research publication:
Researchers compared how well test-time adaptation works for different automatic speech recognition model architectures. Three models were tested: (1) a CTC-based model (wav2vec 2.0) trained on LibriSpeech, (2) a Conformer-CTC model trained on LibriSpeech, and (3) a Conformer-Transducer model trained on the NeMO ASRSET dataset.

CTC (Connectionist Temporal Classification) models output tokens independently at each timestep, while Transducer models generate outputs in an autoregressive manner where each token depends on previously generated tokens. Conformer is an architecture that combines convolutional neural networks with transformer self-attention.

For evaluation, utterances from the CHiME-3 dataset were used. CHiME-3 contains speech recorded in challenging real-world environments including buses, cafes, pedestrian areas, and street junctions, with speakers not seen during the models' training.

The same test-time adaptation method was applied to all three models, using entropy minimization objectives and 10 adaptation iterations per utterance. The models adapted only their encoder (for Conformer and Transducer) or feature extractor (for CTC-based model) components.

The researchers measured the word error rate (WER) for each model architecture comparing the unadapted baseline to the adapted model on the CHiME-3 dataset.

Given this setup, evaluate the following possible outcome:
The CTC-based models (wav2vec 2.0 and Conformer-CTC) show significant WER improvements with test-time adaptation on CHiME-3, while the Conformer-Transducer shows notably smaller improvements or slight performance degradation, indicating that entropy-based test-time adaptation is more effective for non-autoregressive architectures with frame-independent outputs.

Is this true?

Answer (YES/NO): NO